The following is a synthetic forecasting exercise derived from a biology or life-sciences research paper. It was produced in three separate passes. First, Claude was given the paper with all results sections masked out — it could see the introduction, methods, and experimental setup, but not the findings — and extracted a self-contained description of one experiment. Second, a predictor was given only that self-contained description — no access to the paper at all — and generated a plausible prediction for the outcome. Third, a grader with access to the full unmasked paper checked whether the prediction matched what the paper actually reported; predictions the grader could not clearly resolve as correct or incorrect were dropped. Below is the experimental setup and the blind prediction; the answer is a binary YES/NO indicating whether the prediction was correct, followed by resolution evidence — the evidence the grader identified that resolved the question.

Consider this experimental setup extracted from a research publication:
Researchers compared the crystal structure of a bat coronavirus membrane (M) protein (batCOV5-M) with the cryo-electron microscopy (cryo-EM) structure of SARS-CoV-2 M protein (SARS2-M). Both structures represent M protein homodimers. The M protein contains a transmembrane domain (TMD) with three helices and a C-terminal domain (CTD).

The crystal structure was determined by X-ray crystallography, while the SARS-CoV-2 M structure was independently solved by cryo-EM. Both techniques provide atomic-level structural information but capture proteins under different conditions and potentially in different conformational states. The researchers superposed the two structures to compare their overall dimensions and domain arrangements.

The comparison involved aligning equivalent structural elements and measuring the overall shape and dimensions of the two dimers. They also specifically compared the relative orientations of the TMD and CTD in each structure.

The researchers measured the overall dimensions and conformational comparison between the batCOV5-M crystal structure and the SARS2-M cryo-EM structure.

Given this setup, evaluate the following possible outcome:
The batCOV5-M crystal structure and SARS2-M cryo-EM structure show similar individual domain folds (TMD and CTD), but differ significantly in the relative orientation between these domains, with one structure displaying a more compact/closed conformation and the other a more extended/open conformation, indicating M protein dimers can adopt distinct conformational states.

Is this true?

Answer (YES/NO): YES